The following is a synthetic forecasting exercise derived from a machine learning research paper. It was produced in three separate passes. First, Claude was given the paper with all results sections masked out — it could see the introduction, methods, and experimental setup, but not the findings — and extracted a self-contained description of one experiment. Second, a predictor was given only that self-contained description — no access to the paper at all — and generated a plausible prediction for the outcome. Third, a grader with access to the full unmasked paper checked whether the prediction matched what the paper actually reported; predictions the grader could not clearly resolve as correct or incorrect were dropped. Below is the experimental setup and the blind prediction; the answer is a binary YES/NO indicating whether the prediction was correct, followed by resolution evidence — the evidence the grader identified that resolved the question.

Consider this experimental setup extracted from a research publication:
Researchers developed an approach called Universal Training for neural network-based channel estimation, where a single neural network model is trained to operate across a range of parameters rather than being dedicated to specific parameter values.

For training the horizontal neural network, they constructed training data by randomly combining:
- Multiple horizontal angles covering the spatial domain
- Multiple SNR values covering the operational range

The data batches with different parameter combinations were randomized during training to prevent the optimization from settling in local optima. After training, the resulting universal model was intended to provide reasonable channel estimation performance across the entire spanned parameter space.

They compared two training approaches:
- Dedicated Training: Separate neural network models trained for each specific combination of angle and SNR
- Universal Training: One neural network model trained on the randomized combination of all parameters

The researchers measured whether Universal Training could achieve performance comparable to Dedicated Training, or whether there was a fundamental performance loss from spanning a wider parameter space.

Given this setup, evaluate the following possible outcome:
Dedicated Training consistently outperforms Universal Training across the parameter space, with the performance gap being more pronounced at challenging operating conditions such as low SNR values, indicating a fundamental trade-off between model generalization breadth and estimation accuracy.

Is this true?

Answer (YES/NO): NO